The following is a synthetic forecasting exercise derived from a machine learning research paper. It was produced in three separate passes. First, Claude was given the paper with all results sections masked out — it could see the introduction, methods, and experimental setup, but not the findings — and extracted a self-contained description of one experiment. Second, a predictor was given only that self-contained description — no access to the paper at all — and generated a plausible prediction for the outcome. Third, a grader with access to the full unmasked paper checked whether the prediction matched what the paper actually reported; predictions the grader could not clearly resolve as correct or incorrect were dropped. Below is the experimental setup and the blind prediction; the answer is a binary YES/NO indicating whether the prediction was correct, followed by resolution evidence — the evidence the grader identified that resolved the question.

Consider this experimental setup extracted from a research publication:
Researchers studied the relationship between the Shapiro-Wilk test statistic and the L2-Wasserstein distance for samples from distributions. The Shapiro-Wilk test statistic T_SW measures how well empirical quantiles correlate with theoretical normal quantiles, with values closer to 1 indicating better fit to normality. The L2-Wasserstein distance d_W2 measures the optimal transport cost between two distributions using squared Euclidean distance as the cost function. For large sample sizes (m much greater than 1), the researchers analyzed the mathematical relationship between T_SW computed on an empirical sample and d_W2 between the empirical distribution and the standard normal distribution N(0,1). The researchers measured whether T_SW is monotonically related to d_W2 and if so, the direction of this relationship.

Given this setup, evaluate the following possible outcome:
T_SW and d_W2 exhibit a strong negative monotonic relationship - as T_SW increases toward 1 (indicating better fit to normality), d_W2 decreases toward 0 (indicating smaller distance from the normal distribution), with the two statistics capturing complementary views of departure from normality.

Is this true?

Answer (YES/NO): YES